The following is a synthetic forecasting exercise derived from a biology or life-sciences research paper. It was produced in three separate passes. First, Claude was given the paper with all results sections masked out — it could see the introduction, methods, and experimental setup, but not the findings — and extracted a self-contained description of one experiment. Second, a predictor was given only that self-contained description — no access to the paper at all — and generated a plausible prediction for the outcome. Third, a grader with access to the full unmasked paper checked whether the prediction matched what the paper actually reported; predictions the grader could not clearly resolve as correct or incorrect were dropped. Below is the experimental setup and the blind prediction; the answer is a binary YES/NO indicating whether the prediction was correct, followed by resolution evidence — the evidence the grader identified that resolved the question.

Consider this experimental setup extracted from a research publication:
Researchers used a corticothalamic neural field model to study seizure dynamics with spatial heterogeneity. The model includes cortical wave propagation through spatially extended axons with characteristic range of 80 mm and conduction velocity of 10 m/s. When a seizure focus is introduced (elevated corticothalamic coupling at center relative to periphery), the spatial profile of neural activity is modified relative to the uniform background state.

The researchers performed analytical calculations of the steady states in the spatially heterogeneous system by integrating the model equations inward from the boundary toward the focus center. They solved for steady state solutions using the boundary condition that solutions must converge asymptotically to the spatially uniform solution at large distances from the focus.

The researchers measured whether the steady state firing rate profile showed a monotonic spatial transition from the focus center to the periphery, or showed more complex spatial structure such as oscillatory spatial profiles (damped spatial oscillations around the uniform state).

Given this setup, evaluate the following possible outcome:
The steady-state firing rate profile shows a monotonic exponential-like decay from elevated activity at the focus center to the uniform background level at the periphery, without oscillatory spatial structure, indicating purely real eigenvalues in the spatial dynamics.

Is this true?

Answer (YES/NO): YES